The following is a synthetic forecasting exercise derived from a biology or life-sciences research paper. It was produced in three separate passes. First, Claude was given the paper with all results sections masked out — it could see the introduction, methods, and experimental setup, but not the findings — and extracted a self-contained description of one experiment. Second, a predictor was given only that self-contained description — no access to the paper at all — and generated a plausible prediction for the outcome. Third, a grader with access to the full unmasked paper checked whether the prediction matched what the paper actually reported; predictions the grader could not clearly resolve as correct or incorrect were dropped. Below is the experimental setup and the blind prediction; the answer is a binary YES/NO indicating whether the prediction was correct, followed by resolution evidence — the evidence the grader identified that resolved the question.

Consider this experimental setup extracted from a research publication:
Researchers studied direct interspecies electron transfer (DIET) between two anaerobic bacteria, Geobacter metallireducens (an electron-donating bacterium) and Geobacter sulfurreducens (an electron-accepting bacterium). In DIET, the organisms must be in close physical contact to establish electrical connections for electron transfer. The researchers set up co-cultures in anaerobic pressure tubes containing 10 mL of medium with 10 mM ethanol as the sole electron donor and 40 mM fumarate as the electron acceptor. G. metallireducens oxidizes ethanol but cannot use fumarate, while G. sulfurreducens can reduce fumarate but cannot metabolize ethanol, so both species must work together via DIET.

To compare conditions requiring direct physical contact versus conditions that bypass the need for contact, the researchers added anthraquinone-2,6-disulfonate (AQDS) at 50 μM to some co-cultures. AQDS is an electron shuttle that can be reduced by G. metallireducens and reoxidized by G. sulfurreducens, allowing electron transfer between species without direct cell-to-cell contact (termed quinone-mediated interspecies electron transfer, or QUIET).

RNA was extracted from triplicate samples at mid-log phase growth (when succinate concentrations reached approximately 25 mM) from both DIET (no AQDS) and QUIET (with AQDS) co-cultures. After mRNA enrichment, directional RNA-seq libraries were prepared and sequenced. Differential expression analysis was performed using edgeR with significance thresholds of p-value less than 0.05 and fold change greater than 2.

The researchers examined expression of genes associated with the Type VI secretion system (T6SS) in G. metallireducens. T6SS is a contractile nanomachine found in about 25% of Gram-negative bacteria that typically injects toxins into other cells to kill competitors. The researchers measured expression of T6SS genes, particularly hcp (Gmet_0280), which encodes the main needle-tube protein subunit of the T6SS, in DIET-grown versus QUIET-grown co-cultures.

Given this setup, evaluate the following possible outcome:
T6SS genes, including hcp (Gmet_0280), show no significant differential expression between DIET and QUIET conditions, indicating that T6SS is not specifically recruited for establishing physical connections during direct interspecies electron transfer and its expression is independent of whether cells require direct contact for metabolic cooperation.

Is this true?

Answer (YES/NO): NO